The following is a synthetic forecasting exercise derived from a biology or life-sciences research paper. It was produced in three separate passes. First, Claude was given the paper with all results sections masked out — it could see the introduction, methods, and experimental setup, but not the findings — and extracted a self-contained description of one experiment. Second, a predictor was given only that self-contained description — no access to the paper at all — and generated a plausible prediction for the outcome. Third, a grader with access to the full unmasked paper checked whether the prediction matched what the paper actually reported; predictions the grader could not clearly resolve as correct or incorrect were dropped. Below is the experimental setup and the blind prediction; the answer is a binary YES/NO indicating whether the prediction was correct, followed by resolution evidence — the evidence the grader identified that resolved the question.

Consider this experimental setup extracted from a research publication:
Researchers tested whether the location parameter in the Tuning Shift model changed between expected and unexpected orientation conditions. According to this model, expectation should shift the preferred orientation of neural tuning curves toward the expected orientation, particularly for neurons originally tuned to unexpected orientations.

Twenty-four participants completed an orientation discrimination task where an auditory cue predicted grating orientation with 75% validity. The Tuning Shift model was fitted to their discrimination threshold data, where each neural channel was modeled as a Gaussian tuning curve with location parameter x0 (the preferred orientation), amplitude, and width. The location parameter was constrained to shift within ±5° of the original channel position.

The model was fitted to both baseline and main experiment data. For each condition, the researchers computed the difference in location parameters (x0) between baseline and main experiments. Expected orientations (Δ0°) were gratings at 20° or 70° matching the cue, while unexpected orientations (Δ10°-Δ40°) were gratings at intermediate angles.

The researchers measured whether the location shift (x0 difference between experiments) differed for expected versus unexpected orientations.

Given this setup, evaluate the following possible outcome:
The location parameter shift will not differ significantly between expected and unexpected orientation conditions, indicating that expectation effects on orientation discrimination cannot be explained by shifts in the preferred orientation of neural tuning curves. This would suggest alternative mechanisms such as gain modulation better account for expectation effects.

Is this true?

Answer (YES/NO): NO